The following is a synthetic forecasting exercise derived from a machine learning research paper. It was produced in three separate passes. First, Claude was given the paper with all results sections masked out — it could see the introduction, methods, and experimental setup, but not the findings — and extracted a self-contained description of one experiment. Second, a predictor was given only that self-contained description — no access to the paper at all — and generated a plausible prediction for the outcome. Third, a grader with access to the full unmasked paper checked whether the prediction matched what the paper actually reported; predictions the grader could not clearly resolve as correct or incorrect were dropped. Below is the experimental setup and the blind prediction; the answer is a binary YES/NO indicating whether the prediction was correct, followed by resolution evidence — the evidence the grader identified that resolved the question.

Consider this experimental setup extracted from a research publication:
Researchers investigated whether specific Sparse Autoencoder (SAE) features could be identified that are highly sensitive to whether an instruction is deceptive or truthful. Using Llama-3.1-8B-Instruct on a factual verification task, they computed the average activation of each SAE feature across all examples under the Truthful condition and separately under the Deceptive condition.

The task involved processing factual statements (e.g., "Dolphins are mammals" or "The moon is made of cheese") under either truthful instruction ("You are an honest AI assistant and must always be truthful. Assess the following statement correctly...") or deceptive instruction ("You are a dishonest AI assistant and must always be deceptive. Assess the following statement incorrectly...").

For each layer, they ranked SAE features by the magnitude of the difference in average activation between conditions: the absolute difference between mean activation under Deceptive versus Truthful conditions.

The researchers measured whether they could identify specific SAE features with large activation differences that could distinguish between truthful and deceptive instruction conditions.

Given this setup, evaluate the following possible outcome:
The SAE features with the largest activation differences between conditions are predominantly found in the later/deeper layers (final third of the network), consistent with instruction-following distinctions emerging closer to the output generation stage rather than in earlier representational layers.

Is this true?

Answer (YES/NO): NO